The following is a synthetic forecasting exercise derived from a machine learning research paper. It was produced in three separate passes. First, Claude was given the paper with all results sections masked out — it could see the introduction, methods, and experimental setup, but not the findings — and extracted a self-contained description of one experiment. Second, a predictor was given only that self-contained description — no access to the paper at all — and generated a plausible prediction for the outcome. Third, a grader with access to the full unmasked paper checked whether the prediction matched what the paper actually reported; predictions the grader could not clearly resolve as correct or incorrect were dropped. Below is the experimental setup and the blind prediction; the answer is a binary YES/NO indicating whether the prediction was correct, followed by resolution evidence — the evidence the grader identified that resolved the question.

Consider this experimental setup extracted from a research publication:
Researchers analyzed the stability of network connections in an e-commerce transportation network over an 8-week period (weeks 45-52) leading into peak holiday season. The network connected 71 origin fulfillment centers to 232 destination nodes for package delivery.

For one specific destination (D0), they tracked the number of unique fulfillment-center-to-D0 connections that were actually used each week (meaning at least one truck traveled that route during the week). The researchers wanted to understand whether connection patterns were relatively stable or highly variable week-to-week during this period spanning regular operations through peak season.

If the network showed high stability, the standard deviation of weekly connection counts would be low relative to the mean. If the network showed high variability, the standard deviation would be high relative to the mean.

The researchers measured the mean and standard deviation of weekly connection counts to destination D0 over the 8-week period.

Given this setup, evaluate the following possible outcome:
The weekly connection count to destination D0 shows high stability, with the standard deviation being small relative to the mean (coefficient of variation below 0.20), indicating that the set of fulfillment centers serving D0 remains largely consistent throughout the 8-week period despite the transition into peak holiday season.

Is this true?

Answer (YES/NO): YES